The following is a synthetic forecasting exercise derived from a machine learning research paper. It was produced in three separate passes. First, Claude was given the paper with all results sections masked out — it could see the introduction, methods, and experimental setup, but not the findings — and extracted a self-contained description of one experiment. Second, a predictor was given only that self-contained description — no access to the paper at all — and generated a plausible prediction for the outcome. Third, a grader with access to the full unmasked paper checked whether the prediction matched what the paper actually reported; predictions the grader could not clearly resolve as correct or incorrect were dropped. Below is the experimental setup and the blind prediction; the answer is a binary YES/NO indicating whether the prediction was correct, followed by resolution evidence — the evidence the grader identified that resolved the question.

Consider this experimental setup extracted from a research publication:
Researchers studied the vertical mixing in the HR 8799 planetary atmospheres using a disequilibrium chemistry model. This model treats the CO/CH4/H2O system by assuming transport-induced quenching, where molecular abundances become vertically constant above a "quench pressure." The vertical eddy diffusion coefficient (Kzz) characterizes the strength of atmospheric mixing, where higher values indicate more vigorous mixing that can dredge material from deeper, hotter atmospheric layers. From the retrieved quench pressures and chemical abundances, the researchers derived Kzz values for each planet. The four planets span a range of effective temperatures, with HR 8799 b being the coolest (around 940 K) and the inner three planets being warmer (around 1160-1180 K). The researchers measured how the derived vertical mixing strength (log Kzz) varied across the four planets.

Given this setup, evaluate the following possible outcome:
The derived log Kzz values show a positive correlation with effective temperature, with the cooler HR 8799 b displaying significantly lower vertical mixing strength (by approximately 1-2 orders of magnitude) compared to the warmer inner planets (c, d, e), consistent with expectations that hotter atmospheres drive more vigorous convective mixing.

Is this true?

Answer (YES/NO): NO